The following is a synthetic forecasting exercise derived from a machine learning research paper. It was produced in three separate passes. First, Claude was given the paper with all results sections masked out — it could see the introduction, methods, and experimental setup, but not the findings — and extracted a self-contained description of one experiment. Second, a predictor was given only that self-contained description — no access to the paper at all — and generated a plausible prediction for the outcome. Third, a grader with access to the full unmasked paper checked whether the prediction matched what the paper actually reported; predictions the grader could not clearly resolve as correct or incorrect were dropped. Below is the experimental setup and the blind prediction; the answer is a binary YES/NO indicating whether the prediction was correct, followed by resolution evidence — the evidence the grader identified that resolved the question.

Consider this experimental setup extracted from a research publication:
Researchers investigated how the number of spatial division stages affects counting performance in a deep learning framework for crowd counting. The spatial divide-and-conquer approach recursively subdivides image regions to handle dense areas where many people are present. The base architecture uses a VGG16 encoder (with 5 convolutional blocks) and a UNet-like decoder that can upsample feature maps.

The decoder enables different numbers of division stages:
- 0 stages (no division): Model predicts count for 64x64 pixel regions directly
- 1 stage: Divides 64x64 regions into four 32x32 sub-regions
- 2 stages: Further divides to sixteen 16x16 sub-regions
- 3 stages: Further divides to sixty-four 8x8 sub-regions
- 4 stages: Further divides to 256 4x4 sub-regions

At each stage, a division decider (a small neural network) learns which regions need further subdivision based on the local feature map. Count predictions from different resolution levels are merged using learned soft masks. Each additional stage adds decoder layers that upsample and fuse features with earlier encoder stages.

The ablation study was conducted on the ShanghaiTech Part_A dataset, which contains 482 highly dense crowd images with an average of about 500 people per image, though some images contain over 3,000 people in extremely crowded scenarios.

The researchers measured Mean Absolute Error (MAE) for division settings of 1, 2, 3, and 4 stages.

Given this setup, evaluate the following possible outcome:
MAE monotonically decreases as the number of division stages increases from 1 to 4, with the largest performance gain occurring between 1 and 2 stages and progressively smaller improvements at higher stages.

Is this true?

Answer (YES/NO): NO